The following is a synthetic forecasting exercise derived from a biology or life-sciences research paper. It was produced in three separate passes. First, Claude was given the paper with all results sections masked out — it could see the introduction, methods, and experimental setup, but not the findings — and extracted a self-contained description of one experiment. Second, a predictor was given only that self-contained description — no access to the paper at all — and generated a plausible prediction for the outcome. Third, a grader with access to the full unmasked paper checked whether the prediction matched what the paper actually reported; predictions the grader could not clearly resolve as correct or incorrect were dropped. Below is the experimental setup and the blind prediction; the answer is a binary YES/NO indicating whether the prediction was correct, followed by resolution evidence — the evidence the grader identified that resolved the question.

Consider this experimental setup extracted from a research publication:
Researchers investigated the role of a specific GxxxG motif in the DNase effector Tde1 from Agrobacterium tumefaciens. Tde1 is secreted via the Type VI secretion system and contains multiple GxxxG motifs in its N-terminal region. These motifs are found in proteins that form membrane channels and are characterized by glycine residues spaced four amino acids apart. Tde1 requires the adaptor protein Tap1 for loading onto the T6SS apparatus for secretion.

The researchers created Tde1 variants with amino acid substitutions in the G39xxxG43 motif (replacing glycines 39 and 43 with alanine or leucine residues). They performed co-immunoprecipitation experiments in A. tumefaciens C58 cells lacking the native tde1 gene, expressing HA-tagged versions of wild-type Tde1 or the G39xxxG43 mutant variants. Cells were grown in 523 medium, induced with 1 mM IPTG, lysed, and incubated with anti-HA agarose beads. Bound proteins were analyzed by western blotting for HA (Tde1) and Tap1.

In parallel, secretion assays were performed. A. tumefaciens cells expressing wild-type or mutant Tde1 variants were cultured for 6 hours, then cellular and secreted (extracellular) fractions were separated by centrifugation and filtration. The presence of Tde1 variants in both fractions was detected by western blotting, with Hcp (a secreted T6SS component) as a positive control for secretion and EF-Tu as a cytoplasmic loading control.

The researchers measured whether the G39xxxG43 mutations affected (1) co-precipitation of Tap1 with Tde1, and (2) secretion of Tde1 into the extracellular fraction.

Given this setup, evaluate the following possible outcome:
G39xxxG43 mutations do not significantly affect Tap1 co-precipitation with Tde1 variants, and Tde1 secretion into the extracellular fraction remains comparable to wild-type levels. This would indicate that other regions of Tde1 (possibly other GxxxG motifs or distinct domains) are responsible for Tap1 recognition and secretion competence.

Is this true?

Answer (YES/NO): YES